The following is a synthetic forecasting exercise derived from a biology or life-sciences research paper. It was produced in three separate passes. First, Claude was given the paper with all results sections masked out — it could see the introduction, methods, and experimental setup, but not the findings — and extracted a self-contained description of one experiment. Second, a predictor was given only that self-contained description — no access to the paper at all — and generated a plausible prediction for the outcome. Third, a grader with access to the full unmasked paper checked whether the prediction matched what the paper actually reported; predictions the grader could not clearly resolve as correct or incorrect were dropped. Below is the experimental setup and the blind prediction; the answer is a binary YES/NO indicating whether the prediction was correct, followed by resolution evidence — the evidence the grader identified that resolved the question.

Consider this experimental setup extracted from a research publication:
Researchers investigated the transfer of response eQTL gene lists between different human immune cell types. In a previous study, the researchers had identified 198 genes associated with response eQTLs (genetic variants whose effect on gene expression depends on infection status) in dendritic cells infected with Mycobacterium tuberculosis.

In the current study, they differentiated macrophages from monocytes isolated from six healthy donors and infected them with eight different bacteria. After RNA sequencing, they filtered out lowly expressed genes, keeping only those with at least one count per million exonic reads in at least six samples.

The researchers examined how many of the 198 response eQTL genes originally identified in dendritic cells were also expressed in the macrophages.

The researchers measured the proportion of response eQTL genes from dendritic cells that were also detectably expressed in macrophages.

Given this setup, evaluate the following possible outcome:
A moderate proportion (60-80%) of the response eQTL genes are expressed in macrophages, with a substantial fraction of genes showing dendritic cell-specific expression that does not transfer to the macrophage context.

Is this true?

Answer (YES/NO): NO